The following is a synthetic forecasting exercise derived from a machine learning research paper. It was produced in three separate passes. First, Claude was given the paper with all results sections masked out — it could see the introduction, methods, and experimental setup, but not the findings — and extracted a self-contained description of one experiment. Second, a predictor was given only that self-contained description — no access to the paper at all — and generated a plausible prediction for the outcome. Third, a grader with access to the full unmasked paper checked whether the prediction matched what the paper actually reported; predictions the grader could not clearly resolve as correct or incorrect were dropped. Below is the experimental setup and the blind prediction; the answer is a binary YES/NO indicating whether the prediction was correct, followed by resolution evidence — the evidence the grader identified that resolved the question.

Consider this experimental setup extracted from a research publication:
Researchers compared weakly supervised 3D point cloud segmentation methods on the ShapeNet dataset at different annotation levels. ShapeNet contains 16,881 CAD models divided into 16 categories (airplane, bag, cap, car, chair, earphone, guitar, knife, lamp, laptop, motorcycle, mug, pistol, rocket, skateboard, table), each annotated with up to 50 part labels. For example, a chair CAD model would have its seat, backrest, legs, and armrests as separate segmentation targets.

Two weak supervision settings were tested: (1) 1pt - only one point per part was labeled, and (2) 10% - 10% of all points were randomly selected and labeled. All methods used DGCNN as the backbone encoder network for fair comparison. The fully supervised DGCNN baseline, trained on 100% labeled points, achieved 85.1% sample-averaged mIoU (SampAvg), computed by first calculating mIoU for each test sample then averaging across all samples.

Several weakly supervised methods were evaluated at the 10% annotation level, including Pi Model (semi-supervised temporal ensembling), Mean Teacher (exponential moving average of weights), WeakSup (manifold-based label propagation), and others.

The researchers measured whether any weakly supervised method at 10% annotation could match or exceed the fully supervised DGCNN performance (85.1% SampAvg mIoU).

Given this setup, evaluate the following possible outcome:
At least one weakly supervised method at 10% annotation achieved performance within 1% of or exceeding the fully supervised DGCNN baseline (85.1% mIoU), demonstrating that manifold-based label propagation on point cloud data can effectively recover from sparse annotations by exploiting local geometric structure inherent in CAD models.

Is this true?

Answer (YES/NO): YES